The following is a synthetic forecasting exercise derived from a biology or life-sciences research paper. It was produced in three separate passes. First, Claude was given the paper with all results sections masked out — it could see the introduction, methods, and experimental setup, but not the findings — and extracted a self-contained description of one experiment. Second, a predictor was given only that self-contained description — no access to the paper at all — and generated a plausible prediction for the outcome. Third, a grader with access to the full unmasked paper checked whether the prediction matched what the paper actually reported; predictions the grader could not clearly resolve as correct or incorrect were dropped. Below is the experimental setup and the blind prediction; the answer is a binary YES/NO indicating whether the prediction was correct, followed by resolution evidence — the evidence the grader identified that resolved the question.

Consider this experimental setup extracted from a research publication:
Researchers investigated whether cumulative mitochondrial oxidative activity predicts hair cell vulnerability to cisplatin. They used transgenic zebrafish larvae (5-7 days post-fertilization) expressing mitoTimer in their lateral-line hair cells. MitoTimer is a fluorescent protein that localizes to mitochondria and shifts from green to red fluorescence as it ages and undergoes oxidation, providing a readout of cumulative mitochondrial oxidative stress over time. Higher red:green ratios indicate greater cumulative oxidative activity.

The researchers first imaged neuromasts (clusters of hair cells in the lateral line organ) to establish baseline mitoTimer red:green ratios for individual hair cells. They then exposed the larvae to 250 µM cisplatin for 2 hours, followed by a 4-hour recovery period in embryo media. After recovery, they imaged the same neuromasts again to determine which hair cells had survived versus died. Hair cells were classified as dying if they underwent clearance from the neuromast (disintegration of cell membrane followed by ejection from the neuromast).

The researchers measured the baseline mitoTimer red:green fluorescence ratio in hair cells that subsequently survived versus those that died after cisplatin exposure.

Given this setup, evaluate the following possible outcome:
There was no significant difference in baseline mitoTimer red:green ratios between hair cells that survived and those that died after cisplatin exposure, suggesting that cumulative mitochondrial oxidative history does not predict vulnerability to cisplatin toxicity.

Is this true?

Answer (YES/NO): NO